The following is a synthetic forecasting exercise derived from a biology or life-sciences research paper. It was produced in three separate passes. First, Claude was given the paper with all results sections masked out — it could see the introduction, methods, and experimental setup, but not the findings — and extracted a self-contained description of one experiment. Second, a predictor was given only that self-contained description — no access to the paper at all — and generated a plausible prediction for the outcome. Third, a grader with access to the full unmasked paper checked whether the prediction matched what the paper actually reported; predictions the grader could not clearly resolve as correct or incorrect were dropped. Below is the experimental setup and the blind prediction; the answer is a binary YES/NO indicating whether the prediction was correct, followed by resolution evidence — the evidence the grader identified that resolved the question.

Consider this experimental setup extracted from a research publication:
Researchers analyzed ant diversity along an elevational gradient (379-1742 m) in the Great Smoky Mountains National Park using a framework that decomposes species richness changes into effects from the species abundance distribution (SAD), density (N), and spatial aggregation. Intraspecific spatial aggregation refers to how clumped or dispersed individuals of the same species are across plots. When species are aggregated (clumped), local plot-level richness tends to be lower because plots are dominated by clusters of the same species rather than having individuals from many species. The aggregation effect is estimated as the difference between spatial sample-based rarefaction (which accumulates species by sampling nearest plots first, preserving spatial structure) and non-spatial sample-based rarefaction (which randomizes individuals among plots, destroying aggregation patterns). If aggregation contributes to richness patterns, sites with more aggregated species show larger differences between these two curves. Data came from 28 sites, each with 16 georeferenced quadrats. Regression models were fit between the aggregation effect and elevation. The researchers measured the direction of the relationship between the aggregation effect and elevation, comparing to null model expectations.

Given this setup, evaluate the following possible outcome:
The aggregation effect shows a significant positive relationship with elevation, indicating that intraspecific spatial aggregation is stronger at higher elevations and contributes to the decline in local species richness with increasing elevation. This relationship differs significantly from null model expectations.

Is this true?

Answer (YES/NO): NO